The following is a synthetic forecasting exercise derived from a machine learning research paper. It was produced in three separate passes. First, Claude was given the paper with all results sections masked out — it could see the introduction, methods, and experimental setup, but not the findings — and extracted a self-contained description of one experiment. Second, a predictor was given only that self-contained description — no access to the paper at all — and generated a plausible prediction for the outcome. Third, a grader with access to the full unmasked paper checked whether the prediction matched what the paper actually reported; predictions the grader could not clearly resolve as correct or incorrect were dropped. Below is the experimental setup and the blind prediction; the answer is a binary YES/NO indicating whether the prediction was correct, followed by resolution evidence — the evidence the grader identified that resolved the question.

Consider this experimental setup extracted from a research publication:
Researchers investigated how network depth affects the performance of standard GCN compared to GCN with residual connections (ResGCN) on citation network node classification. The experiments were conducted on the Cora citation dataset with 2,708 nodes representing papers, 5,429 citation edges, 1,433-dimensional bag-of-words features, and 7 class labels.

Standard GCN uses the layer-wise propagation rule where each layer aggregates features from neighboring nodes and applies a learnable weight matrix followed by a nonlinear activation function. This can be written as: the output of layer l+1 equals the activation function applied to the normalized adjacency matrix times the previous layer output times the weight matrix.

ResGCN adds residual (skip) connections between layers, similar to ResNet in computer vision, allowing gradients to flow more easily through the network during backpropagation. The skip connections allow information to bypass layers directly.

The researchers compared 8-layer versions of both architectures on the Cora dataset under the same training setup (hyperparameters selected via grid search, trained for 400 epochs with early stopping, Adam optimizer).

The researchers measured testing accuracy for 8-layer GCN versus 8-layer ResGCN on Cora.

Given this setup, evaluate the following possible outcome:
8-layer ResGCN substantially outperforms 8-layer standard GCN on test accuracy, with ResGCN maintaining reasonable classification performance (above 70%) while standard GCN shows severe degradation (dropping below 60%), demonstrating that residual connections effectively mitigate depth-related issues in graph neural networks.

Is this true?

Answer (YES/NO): YES